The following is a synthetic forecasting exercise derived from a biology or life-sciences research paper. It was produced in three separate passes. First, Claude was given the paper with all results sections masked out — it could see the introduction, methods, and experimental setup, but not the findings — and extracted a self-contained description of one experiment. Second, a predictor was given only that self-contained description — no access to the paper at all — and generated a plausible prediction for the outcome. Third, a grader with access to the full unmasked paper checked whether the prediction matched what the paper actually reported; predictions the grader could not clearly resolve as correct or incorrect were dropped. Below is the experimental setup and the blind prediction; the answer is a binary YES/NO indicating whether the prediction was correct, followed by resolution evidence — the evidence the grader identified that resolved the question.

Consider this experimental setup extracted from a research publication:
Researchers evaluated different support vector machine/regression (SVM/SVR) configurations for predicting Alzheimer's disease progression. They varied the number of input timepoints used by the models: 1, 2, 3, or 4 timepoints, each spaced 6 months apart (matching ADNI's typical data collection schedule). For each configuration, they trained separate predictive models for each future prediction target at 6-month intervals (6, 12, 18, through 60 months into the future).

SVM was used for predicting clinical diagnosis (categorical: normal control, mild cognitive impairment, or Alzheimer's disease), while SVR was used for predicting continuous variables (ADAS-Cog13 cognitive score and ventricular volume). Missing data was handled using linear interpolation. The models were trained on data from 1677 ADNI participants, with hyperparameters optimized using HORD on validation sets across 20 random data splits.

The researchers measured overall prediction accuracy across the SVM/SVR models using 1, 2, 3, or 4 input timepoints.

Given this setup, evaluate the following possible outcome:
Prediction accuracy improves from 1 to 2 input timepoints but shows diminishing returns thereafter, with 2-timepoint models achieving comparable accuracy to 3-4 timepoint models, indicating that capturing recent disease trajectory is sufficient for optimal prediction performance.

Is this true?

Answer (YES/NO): NO